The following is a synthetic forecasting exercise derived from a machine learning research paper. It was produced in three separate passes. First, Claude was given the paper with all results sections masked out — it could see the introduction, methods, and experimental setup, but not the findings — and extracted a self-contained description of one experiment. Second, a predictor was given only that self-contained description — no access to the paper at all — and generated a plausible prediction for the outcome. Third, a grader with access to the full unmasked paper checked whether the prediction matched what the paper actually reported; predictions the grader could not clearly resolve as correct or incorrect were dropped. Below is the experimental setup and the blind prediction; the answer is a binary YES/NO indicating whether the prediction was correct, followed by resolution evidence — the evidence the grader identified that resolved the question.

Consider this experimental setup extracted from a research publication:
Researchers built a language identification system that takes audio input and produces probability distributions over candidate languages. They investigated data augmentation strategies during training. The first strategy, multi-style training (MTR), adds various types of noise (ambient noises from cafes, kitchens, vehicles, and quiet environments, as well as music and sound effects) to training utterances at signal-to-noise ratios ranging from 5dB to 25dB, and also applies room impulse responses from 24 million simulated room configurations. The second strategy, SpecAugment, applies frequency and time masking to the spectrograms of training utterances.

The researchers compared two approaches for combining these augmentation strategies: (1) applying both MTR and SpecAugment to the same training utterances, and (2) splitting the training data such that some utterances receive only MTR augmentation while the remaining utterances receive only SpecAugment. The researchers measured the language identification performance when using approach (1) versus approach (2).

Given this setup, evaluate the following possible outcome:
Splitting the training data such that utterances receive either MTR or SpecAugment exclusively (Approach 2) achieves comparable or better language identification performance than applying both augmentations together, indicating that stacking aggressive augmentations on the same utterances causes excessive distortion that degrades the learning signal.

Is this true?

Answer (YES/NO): YES